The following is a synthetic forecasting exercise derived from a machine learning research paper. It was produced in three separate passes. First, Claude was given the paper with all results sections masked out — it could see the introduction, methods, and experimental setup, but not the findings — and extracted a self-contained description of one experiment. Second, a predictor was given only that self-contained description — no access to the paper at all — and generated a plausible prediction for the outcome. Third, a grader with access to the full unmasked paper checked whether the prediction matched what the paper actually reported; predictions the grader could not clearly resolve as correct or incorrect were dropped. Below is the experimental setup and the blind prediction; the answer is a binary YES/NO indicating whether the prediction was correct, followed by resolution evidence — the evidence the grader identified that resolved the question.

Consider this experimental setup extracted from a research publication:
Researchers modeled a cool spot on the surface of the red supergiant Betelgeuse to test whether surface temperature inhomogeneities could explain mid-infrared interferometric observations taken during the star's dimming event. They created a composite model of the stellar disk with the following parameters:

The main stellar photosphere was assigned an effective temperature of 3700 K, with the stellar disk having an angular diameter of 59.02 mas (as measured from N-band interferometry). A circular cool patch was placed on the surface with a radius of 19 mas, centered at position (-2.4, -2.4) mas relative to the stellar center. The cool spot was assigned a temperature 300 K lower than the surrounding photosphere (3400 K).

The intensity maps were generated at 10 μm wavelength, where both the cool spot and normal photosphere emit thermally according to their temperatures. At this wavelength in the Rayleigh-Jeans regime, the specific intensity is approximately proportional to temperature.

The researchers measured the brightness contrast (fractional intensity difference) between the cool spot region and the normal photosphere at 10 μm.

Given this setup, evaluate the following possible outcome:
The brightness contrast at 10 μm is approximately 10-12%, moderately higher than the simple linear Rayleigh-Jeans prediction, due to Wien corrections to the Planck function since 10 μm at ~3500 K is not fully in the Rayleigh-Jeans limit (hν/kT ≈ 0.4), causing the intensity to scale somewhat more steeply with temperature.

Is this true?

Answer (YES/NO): NO